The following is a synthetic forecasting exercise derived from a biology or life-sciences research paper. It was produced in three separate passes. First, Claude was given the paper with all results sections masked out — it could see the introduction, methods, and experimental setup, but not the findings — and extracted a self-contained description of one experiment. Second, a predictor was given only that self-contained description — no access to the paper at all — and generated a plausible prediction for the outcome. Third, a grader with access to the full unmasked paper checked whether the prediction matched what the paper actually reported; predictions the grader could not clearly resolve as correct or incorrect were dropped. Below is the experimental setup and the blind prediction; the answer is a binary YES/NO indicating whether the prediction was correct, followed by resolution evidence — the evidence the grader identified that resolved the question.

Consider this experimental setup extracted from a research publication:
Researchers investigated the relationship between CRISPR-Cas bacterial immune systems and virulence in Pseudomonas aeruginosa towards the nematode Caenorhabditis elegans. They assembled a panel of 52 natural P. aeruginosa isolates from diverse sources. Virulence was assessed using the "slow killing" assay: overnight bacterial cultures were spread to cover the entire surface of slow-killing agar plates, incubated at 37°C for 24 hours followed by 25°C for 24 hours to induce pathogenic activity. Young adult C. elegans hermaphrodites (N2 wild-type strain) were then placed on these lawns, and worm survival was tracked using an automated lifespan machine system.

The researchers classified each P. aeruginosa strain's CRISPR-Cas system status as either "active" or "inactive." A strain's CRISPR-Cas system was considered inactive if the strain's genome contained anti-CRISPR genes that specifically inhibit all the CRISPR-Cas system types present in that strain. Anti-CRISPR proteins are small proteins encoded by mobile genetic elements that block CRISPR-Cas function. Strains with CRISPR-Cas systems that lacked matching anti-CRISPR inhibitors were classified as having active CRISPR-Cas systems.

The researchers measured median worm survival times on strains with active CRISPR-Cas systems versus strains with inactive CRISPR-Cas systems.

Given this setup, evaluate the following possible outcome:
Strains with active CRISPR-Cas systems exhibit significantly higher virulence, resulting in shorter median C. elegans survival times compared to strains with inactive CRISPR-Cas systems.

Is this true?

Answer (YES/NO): YES